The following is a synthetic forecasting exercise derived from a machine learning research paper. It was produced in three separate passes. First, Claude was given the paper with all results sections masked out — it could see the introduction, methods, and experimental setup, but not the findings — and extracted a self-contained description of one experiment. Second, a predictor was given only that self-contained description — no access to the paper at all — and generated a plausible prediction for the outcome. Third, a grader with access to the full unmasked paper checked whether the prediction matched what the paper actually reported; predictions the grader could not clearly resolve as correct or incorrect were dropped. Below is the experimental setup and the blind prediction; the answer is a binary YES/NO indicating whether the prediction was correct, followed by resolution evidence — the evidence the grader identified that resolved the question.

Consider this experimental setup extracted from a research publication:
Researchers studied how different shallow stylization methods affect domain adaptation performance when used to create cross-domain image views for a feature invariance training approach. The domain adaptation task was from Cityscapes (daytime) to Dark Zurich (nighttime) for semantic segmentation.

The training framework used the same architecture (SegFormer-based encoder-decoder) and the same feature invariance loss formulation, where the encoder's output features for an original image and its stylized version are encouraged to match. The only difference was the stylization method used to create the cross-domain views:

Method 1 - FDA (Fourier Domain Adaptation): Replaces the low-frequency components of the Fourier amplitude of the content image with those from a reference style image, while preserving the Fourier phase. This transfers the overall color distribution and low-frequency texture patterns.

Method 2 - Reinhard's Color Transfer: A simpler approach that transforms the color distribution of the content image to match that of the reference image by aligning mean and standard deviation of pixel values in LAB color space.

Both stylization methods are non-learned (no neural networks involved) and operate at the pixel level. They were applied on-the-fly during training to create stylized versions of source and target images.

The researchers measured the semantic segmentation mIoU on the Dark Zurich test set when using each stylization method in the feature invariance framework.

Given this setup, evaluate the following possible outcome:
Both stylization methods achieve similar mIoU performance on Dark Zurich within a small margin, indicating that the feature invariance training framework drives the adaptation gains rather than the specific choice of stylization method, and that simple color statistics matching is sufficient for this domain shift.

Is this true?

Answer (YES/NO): YES